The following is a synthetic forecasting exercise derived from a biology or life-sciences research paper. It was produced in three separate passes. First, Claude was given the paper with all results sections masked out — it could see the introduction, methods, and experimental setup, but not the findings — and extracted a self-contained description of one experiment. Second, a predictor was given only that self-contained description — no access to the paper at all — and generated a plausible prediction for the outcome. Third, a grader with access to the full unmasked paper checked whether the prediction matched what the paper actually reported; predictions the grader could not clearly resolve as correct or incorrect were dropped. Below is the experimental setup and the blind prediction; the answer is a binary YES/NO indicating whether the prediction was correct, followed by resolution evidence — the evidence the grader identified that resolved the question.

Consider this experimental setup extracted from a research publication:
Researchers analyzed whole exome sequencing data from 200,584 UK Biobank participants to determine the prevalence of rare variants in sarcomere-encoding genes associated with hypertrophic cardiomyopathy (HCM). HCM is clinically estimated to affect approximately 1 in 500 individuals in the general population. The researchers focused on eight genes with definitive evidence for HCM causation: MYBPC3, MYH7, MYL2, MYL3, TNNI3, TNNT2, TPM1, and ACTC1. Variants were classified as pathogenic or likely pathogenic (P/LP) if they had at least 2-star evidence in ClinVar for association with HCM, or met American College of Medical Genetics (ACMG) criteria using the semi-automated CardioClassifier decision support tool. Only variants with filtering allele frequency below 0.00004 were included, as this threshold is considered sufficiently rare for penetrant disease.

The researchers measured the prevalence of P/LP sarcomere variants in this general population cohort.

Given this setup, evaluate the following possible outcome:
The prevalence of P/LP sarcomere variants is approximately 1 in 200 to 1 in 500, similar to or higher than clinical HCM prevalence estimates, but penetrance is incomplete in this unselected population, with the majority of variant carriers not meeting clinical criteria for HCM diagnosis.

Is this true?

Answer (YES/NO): YES